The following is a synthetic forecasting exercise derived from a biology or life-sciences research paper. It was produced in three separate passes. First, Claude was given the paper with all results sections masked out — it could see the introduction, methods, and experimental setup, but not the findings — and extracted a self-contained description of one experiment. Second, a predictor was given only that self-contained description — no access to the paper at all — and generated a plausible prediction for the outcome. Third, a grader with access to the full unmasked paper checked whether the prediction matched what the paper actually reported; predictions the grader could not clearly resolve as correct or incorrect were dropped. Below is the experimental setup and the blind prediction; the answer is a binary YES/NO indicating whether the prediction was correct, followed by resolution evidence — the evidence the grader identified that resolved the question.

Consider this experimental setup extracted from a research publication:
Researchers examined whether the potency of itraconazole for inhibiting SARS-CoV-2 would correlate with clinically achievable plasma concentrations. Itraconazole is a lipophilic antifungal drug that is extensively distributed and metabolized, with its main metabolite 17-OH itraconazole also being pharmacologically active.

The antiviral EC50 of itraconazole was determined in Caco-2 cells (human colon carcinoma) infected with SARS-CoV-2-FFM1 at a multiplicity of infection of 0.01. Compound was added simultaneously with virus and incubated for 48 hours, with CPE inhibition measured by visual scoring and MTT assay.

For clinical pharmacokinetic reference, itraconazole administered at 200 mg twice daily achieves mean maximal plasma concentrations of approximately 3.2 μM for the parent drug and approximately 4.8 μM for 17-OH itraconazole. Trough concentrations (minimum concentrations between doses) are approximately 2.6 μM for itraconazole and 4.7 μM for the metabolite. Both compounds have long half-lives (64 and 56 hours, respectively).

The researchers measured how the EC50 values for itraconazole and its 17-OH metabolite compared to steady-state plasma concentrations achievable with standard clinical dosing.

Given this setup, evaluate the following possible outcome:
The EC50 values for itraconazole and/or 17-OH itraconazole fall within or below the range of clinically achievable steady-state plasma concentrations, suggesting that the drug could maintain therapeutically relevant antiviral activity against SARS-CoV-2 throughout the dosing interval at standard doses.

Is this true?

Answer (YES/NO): YES